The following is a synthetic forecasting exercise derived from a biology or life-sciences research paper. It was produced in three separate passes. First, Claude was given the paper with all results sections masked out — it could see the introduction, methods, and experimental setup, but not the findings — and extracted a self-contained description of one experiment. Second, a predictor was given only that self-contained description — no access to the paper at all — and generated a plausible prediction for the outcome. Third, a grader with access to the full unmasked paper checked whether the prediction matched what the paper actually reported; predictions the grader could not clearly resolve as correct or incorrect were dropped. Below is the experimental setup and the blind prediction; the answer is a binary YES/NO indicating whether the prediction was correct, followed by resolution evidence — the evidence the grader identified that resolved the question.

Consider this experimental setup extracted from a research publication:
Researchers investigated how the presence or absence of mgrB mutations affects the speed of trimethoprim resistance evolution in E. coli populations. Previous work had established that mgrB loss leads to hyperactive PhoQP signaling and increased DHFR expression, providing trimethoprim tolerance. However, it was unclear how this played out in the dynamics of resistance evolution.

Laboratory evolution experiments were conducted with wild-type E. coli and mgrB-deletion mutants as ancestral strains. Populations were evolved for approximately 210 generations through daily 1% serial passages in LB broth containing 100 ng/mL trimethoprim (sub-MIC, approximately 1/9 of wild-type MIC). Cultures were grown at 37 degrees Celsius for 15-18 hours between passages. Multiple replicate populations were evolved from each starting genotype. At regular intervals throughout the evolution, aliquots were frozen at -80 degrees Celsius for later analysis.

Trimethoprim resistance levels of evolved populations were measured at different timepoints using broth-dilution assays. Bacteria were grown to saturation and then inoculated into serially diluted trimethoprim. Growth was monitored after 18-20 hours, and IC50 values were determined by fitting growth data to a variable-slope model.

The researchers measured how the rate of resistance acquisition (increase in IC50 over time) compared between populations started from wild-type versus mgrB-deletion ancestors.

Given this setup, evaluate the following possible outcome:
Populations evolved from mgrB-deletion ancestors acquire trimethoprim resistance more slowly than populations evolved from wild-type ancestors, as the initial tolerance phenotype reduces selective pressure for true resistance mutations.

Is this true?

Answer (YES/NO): NO